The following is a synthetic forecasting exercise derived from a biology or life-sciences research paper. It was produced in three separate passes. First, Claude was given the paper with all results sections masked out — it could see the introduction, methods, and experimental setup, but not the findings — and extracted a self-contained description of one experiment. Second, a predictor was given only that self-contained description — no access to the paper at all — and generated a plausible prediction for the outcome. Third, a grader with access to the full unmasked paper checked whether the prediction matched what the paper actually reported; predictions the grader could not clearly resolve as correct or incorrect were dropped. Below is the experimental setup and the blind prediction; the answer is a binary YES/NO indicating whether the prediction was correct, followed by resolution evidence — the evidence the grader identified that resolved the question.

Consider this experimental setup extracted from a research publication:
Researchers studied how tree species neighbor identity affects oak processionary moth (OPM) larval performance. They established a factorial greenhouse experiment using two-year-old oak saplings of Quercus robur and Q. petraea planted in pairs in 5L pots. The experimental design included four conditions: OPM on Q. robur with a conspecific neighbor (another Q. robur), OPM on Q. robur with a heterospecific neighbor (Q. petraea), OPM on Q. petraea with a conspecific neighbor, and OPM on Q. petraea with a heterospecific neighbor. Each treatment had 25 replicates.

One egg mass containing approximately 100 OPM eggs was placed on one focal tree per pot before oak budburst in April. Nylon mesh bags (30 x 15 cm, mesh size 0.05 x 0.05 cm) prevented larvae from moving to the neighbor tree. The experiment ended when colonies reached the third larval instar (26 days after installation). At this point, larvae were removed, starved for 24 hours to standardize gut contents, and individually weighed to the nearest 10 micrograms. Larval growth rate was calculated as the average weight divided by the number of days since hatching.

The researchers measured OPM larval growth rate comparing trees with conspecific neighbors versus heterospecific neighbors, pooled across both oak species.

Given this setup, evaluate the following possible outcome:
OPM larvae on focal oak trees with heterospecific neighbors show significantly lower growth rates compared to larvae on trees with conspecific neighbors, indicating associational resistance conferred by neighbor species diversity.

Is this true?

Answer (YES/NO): NO